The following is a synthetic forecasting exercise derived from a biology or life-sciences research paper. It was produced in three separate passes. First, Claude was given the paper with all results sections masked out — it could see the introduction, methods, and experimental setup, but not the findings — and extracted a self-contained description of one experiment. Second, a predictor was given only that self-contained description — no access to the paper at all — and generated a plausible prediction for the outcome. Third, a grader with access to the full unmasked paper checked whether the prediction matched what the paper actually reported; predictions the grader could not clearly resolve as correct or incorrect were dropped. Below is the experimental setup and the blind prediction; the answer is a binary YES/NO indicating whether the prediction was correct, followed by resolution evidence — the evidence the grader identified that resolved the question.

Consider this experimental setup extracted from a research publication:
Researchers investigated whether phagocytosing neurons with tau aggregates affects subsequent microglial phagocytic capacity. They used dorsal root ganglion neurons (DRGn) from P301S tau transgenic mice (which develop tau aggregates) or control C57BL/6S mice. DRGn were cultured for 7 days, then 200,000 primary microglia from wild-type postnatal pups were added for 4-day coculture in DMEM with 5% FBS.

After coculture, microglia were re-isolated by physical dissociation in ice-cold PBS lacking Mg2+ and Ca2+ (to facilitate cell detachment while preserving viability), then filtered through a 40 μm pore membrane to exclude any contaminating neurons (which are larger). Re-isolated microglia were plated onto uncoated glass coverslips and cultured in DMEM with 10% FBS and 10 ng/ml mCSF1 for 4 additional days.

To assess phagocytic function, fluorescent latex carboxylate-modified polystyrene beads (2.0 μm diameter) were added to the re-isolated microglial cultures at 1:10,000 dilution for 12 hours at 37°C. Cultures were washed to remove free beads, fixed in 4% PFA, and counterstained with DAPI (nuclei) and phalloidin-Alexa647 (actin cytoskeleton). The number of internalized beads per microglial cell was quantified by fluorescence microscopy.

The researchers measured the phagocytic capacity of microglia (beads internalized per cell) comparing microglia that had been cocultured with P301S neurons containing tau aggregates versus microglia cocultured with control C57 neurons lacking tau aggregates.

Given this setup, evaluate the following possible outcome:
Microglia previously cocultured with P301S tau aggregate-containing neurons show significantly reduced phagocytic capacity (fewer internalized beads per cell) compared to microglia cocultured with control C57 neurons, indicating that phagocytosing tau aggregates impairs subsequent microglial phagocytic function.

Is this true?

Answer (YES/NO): YES